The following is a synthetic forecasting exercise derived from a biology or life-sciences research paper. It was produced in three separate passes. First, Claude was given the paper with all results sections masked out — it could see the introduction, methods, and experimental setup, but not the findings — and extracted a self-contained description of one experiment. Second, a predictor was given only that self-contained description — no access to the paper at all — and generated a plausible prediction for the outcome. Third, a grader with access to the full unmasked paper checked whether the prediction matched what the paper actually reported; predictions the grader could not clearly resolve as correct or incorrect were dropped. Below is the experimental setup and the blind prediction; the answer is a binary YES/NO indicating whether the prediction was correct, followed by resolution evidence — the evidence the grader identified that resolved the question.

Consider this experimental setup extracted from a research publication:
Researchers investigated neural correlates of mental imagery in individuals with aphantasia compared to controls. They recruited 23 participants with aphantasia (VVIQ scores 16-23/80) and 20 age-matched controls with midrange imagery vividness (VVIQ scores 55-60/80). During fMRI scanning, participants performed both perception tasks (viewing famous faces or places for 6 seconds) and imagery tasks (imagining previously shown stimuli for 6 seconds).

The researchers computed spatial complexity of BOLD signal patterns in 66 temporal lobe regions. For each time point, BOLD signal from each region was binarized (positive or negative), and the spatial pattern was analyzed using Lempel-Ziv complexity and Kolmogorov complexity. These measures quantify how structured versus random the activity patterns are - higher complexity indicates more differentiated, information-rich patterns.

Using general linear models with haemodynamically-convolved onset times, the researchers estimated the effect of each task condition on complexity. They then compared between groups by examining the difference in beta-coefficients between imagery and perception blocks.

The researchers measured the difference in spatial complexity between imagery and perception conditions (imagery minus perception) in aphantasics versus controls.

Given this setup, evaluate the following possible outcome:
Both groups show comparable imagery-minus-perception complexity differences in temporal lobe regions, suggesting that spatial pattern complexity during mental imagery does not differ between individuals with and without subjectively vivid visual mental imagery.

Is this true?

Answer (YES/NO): NO